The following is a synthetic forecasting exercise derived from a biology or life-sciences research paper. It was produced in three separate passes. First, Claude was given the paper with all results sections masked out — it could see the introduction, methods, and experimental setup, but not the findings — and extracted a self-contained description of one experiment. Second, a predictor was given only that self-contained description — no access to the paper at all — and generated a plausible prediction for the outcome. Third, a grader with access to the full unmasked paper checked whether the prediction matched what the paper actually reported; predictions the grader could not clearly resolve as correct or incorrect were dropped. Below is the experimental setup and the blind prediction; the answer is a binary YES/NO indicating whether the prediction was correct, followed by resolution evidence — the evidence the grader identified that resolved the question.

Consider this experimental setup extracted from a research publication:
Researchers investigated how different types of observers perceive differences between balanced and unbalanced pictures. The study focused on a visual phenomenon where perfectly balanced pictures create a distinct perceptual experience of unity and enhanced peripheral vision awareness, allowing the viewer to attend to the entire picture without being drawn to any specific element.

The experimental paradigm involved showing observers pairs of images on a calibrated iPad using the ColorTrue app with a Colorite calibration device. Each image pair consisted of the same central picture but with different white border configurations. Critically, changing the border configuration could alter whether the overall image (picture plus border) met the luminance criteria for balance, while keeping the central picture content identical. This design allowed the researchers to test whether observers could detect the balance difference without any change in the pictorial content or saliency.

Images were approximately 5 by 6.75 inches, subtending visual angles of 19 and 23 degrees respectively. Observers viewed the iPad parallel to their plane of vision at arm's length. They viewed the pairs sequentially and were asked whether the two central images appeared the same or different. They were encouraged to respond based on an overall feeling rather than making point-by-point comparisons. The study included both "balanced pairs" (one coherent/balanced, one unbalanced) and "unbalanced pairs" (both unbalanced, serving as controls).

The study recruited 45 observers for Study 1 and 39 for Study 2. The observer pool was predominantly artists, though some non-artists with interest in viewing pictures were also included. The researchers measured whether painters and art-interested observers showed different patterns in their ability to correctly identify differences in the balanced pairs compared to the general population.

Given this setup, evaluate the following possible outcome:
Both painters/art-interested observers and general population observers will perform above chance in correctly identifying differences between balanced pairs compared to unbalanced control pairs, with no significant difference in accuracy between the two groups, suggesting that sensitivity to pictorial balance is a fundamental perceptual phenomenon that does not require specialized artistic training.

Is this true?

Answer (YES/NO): NO